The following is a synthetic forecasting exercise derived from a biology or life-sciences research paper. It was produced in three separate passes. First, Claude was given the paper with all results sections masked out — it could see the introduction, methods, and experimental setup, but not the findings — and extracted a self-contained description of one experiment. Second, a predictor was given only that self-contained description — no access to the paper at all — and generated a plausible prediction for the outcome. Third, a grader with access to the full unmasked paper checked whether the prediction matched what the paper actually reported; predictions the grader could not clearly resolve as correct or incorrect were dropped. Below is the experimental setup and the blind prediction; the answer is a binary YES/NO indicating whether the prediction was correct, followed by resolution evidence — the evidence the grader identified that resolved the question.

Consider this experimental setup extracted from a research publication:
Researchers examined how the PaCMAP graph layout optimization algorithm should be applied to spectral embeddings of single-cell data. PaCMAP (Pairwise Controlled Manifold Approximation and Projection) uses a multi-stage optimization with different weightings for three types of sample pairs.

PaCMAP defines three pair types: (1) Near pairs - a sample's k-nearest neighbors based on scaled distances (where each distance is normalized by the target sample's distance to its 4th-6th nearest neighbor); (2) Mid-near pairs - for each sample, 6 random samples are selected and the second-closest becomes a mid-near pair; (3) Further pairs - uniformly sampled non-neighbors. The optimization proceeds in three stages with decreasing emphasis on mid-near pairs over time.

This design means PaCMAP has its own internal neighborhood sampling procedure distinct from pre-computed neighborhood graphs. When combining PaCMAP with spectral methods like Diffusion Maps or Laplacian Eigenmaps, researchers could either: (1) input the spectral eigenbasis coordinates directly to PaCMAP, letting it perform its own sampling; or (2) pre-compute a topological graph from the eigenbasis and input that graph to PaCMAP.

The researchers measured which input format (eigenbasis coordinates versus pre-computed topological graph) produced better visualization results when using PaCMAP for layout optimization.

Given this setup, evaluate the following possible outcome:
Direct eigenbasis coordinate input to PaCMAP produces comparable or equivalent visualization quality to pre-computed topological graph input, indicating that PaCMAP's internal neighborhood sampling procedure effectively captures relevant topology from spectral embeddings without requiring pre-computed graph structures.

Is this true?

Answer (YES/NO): NO